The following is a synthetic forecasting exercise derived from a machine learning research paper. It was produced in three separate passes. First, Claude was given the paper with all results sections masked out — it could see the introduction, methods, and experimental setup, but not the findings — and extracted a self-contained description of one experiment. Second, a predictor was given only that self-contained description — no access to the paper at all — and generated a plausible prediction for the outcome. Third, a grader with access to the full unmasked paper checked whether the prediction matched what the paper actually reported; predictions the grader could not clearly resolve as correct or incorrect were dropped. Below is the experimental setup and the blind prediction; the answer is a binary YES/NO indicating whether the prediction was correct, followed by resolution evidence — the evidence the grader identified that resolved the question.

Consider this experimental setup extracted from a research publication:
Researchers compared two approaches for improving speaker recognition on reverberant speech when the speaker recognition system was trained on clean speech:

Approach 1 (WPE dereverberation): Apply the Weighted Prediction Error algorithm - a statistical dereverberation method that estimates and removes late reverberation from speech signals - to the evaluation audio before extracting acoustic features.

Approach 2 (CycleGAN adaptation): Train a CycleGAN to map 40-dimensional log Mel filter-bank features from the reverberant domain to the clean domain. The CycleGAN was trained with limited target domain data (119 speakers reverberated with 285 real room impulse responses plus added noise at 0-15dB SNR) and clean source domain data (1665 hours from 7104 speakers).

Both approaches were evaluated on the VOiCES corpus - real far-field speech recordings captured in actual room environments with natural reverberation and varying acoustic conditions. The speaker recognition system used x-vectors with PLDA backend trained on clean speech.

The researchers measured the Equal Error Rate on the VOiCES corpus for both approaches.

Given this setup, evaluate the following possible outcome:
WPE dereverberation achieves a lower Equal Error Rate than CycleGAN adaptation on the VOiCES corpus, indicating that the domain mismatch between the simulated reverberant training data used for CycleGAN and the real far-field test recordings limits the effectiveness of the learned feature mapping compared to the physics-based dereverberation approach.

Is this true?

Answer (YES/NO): NO